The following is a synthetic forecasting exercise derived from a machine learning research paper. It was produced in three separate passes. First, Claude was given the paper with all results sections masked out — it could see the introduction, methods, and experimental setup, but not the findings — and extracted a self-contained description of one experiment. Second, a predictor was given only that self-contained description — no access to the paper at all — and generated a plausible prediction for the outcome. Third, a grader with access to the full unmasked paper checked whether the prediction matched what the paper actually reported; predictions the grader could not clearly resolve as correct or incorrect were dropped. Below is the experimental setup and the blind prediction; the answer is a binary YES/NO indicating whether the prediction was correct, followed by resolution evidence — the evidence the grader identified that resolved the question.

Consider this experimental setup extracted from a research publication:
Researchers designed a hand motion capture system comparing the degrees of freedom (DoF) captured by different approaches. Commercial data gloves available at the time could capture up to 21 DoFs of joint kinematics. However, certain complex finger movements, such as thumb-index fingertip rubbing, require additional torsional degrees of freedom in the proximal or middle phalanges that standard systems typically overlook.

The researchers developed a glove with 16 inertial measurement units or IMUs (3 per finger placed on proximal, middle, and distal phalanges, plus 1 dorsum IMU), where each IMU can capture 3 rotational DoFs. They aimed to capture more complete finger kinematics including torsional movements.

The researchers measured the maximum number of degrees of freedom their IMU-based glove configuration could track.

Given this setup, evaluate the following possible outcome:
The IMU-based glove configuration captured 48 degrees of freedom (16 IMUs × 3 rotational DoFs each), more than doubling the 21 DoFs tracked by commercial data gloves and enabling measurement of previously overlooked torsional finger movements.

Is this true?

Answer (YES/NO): YES